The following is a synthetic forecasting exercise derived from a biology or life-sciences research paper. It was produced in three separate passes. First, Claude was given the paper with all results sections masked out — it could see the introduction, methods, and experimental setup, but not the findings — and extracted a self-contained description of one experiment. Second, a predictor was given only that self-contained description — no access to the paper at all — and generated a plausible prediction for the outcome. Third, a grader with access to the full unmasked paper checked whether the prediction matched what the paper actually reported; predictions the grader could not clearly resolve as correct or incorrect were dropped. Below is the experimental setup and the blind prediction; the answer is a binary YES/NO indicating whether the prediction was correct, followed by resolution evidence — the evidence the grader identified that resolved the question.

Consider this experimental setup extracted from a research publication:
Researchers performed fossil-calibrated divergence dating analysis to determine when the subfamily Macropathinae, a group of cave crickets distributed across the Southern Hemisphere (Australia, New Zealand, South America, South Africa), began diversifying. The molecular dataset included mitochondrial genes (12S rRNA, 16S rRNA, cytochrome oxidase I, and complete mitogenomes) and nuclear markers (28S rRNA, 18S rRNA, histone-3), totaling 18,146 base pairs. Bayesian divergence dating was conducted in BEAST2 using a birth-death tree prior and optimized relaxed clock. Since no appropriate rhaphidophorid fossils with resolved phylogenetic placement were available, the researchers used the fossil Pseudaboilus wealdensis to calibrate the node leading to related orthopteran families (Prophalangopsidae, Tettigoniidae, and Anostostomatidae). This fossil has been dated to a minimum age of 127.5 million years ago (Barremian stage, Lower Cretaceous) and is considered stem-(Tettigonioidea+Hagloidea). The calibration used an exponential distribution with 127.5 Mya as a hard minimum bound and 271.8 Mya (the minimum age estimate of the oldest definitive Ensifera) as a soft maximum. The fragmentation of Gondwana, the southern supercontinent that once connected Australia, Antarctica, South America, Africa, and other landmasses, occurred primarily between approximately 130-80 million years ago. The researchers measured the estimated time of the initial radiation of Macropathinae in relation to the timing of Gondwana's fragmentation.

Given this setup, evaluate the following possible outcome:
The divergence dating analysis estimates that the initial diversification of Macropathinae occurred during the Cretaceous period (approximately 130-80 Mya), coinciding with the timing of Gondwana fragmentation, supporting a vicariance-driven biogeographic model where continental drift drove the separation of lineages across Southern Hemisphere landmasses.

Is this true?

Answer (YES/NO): NO